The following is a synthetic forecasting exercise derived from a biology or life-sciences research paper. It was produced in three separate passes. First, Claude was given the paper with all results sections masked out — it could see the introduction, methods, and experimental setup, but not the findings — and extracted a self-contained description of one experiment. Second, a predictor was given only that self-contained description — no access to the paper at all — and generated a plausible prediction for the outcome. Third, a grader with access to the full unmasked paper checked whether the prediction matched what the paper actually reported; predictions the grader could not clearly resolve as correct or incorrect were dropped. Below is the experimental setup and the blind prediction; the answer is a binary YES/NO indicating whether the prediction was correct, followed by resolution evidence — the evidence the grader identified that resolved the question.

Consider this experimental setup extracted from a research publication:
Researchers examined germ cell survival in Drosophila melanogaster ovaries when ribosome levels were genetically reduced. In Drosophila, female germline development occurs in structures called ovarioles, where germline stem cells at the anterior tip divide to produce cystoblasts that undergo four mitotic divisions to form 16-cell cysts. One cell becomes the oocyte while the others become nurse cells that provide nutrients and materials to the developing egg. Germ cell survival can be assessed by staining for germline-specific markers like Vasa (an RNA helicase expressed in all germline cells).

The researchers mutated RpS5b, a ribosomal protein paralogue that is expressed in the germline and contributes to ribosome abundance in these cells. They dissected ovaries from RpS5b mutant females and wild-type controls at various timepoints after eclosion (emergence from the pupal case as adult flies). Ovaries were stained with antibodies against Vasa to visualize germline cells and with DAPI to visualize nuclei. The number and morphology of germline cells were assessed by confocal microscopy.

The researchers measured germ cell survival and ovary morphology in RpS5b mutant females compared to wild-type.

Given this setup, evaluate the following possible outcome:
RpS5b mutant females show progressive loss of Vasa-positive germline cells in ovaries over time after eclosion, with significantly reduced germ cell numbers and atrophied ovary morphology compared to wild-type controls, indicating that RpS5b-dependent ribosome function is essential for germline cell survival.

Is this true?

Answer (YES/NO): NO